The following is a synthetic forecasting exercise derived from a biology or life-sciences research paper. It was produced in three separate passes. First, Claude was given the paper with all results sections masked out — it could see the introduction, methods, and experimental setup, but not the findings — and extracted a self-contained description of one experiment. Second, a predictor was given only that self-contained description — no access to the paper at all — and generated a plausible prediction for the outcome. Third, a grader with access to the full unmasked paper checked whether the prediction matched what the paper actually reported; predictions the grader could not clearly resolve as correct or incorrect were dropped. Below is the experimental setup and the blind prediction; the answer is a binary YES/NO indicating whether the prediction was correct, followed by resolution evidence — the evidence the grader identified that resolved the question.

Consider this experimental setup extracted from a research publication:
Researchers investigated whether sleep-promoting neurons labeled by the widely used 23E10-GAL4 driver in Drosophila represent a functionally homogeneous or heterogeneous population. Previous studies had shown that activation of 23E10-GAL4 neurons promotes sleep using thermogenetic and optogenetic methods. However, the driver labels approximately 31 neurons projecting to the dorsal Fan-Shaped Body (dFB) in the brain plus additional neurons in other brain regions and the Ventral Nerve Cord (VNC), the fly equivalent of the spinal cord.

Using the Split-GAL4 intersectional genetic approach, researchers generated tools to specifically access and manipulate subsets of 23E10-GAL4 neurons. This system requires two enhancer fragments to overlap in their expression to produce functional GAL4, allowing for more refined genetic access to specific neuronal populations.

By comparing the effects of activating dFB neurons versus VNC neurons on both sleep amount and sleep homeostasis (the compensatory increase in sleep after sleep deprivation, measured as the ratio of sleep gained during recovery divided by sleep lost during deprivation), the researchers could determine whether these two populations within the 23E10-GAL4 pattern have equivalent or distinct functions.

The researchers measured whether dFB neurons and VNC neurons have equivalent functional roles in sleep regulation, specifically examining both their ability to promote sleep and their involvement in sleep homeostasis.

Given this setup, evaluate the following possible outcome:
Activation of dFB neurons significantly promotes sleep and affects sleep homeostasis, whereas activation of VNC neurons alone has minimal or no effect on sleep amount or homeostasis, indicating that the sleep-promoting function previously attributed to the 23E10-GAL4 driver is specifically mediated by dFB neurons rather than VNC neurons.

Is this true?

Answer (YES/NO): NO